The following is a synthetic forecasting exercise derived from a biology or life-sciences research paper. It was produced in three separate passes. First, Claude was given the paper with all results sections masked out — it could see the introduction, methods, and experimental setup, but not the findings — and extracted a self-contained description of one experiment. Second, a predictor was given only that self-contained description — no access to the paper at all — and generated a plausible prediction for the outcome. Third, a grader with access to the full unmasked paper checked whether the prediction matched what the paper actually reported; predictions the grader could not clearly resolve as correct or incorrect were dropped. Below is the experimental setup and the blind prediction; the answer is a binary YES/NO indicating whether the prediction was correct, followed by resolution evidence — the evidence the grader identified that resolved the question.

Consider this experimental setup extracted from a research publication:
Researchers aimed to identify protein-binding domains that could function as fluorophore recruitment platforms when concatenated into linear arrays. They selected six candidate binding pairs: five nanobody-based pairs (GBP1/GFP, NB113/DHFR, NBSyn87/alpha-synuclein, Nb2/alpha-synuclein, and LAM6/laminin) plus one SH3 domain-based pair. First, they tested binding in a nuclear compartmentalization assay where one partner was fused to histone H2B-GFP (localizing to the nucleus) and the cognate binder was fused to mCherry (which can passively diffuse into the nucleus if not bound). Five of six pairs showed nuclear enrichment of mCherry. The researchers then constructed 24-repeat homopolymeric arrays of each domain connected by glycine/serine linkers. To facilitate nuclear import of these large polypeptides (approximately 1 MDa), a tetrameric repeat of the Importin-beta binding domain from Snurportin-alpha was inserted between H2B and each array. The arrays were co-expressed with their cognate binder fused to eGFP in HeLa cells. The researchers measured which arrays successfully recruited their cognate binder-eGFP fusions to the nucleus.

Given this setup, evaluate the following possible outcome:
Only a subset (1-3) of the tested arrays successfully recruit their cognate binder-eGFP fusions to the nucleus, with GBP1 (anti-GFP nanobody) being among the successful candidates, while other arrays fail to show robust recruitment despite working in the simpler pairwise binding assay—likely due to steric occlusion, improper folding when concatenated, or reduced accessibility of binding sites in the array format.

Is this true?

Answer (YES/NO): YES